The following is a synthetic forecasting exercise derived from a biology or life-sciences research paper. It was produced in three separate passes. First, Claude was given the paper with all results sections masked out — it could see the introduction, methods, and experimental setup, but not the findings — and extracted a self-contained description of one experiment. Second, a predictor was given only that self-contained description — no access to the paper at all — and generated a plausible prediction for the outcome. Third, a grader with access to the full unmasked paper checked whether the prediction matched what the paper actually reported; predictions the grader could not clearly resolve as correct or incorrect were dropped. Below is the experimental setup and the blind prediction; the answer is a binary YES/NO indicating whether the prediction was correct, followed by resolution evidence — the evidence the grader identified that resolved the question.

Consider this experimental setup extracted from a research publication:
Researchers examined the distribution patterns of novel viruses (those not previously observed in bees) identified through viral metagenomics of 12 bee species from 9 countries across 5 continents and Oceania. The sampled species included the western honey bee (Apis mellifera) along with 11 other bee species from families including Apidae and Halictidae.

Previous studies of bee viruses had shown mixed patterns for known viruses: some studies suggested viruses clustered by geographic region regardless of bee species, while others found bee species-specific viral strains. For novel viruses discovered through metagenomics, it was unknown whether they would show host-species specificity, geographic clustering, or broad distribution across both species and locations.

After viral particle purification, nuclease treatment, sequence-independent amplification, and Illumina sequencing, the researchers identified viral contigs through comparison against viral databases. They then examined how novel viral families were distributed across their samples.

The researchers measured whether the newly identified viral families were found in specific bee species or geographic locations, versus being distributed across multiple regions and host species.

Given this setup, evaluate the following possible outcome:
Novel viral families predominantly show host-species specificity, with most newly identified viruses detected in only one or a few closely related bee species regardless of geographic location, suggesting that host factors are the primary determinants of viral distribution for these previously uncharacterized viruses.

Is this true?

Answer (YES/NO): NO